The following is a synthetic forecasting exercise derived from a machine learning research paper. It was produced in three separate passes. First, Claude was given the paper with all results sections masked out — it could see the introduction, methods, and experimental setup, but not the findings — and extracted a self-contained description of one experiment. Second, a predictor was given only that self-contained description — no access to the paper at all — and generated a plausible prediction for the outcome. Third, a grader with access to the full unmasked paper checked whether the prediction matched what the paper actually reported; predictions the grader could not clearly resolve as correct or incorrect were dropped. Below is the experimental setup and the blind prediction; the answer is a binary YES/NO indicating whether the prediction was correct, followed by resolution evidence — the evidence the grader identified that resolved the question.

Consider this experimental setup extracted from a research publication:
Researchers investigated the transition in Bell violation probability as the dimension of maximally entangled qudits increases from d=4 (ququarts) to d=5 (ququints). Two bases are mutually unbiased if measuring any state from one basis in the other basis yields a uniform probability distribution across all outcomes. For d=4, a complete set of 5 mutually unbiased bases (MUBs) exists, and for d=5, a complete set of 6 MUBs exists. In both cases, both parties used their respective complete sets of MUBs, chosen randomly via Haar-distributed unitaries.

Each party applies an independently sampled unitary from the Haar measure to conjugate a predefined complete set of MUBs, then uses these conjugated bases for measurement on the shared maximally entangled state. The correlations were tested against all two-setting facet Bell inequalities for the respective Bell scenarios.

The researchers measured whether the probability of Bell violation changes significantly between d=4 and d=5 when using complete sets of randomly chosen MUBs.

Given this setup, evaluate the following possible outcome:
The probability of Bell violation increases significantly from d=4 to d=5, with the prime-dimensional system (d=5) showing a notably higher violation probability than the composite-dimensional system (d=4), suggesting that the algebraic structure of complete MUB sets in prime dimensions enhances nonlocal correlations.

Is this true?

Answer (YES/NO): NO